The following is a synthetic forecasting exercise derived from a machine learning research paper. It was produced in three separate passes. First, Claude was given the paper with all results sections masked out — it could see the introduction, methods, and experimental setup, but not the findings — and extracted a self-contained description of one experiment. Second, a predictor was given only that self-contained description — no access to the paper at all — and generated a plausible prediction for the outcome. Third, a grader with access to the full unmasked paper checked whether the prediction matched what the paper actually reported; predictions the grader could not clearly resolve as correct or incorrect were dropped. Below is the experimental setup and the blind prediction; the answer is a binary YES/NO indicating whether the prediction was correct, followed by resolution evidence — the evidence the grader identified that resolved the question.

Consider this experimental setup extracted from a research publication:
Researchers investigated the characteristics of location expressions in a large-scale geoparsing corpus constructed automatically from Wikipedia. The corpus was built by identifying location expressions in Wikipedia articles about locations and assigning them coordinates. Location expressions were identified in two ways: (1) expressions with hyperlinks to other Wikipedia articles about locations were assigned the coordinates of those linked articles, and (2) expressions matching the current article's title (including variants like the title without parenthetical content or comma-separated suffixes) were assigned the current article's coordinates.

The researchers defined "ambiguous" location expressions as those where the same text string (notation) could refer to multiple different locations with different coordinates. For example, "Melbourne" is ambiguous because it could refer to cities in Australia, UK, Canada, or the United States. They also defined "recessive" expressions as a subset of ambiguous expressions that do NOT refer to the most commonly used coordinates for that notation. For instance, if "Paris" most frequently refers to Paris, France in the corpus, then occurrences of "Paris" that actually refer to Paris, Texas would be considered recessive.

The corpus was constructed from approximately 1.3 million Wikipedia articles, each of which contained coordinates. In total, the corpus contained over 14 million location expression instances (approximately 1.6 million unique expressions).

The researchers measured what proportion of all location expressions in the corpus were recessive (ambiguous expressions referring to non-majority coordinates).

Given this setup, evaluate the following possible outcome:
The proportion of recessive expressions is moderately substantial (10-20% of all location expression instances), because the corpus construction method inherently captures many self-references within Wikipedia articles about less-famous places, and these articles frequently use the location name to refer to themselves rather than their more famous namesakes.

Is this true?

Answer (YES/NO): NO